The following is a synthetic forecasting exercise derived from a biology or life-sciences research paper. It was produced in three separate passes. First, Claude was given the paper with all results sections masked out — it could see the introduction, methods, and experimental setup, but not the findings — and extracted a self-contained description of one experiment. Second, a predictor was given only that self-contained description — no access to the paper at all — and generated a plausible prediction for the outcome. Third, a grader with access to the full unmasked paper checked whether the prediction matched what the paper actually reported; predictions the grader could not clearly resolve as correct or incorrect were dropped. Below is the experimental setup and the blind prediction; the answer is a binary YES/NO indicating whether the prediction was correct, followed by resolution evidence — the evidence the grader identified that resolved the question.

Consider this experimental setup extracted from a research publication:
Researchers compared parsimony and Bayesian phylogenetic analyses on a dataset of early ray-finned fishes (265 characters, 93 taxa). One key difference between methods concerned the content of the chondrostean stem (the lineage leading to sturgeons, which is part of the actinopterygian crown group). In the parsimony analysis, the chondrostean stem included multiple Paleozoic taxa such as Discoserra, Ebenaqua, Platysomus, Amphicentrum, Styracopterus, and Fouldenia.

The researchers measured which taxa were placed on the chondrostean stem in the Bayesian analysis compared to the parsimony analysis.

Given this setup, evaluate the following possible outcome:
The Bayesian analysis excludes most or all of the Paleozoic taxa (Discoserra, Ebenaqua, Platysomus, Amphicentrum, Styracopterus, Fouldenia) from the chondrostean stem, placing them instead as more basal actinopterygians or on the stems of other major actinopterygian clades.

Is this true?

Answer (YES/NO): YES